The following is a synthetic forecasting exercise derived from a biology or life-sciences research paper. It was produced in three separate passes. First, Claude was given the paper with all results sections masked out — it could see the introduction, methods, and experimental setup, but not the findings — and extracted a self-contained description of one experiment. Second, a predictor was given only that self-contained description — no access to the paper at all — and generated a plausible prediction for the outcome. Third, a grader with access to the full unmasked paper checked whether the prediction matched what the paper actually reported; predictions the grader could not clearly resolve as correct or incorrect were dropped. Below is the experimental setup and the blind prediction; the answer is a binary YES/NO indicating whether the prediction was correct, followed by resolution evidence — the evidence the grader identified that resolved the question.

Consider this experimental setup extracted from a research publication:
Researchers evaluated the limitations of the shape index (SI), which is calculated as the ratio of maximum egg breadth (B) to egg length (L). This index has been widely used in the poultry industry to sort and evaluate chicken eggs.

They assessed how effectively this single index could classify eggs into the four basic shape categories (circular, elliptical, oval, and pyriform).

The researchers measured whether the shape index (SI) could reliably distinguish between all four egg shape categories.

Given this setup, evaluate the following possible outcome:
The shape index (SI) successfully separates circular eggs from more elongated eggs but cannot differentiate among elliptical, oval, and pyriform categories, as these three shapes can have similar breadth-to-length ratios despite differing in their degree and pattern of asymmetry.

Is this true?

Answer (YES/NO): YES